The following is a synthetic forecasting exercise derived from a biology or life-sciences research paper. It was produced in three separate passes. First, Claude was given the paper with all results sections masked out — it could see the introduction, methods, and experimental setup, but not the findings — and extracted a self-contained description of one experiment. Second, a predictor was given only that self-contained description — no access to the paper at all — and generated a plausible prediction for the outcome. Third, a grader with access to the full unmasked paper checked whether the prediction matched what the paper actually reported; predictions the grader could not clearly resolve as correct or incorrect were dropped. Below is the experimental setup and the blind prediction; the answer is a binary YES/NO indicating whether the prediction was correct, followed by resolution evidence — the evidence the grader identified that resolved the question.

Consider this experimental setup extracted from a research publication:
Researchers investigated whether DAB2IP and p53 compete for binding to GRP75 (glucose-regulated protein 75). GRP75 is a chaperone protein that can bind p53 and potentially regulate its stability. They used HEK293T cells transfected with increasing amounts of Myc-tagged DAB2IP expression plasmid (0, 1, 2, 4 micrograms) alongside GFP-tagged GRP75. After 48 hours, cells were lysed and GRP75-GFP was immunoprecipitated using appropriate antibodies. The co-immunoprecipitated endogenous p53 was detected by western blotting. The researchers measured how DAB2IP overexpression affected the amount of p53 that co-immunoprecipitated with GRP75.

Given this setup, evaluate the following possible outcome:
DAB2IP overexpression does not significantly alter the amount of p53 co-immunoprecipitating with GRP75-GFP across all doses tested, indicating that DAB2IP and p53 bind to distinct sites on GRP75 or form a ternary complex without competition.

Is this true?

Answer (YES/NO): NO